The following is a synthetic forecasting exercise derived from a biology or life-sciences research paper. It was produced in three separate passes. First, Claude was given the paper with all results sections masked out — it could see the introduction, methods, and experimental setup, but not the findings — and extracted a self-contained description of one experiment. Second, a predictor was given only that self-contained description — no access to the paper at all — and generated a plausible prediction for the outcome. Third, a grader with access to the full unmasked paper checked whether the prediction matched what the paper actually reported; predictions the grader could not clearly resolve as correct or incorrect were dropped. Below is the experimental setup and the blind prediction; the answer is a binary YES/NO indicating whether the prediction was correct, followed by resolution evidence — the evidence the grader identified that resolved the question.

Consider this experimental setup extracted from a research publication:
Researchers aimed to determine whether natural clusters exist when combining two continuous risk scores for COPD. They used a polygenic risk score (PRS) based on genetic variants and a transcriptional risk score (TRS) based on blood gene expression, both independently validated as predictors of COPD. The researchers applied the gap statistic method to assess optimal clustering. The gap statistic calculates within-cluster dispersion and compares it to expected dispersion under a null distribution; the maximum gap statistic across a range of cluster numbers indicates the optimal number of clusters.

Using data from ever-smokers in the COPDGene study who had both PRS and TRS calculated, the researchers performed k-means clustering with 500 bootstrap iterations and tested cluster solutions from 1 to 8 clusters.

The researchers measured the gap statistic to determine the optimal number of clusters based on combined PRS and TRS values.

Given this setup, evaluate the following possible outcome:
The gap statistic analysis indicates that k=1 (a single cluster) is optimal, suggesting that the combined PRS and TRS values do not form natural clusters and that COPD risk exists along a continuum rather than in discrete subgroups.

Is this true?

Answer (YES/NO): YES